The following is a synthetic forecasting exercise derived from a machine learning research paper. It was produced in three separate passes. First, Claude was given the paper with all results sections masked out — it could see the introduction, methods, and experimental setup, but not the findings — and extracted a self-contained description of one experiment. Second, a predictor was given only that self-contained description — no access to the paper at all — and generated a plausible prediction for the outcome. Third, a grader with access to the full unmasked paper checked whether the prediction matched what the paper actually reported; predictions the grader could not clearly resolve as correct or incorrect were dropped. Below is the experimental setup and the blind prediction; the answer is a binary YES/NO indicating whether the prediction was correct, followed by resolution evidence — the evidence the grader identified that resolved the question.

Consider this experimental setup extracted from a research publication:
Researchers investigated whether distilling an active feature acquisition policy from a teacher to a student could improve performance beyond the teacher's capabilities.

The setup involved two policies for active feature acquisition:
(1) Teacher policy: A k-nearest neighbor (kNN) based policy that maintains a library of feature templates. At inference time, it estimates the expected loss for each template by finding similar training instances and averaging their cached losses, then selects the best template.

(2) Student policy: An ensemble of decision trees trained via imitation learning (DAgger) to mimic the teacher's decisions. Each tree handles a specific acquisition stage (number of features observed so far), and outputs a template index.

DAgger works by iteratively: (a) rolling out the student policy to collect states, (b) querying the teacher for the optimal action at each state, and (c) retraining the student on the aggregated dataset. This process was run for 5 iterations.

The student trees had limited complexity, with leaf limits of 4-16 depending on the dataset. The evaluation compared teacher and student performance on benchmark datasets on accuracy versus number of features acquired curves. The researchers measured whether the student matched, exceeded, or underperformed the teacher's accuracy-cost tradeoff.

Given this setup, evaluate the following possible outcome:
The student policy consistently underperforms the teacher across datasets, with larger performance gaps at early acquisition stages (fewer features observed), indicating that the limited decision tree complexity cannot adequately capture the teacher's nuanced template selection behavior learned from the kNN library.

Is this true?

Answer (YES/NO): NO